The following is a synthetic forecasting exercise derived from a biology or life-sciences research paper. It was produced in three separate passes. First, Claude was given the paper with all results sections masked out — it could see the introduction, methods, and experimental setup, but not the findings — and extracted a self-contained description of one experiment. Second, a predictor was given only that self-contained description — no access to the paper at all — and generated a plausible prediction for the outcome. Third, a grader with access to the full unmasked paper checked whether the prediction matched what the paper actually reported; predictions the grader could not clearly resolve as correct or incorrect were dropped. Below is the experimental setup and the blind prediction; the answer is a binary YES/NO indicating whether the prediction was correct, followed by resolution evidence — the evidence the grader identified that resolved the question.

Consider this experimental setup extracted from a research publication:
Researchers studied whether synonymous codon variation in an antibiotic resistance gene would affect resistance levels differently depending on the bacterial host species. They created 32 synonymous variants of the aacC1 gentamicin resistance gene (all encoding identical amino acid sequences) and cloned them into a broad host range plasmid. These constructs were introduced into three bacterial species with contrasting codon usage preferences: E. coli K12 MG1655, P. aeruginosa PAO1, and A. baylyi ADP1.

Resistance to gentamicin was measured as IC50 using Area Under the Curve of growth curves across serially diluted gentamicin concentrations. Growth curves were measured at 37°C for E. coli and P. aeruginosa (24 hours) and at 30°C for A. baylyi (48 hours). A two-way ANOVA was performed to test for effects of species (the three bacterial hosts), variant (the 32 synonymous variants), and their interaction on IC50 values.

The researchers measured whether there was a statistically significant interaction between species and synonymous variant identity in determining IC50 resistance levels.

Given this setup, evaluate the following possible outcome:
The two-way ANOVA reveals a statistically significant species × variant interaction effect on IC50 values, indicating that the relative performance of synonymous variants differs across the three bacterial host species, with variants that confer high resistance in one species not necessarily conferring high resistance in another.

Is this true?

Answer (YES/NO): YES